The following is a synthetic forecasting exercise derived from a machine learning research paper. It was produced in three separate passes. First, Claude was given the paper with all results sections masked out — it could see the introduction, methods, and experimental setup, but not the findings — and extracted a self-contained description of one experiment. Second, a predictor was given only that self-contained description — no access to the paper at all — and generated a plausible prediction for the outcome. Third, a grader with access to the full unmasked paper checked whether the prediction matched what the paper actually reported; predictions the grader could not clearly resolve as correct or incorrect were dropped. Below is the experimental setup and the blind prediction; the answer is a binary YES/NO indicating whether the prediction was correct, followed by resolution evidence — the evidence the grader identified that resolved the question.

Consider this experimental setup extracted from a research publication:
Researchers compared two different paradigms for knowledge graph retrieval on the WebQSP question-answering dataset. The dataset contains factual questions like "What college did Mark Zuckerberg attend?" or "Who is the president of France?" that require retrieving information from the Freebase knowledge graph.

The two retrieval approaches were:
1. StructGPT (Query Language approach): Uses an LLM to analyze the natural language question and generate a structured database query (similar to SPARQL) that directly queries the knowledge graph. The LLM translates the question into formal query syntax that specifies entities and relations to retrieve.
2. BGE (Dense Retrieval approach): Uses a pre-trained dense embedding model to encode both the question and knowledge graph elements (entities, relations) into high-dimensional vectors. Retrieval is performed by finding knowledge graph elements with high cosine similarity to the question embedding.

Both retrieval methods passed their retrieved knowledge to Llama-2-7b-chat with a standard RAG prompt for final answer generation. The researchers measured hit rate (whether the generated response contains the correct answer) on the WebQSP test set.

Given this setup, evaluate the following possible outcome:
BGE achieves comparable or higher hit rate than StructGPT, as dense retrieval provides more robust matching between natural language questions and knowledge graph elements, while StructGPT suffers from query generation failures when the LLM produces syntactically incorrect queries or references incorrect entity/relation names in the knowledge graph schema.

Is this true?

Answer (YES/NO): NO